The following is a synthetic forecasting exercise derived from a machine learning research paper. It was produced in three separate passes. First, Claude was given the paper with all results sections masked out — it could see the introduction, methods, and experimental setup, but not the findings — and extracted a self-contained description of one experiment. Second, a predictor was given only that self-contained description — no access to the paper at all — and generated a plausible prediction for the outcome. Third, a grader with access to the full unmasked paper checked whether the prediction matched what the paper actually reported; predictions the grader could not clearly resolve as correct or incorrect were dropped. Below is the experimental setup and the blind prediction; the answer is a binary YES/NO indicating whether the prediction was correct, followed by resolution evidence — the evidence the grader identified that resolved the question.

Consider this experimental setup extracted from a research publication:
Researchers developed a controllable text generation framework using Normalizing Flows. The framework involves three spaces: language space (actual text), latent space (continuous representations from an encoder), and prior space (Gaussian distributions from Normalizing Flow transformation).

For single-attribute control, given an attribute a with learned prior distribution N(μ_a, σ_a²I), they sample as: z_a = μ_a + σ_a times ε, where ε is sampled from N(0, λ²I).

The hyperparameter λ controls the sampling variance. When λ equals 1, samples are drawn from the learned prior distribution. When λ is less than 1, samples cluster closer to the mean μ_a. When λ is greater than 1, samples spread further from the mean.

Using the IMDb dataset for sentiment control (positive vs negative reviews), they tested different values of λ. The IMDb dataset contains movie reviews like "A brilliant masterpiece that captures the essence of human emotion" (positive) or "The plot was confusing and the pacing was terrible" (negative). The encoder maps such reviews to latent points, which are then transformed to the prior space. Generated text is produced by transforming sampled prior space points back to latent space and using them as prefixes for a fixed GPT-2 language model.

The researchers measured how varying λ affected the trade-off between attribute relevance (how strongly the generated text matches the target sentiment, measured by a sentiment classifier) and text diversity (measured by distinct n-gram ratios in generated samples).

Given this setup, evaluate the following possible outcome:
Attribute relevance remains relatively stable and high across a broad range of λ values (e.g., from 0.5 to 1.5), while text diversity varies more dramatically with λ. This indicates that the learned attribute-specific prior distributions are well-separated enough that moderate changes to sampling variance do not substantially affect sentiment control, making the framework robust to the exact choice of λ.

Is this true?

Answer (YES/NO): NO